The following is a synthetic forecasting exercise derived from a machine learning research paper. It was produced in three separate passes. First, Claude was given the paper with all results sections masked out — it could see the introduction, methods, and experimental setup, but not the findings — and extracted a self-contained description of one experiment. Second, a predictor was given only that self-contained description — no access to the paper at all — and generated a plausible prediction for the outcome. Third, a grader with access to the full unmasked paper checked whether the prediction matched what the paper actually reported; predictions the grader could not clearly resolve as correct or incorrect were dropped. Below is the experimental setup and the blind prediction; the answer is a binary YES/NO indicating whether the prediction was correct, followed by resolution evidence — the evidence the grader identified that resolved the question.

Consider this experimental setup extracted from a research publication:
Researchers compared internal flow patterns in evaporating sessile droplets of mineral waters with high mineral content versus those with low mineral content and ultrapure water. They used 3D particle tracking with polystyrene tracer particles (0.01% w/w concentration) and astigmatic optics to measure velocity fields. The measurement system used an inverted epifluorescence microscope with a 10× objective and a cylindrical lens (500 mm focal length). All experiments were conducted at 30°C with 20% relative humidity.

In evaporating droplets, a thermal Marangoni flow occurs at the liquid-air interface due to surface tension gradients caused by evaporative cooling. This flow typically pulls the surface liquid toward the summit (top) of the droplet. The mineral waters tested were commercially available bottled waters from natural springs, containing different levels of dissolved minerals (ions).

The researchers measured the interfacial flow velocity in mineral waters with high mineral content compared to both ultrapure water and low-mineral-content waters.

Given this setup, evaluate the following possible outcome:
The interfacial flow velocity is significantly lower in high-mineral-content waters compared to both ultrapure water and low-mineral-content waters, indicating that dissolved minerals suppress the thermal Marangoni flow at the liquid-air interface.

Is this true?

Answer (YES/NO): YES